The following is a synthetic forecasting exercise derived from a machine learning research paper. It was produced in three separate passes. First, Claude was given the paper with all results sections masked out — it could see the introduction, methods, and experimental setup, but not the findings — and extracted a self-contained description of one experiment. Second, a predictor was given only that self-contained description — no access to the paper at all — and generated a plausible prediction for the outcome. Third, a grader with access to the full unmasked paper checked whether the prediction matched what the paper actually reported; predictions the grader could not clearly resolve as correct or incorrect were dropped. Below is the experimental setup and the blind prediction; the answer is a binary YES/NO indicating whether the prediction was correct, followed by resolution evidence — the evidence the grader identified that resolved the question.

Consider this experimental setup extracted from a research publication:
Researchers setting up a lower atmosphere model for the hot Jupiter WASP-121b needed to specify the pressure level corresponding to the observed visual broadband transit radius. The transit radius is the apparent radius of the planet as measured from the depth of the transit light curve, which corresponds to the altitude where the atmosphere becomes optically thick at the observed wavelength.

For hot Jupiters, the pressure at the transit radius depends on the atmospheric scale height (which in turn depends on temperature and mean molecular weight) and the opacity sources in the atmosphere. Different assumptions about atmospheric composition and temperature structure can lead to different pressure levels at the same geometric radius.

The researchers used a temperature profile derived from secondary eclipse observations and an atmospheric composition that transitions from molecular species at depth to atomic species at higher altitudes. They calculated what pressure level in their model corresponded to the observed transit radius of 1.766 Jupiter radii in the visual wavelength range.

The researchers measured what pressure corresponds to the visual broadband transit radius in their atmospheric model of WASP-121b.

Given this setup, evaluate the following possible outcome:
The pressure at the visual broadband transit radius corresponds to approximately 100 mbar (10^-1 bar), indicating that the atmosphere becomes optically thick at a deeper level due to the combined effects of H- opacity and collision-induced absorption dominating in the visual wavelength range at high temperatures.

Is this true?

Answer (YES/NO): NO